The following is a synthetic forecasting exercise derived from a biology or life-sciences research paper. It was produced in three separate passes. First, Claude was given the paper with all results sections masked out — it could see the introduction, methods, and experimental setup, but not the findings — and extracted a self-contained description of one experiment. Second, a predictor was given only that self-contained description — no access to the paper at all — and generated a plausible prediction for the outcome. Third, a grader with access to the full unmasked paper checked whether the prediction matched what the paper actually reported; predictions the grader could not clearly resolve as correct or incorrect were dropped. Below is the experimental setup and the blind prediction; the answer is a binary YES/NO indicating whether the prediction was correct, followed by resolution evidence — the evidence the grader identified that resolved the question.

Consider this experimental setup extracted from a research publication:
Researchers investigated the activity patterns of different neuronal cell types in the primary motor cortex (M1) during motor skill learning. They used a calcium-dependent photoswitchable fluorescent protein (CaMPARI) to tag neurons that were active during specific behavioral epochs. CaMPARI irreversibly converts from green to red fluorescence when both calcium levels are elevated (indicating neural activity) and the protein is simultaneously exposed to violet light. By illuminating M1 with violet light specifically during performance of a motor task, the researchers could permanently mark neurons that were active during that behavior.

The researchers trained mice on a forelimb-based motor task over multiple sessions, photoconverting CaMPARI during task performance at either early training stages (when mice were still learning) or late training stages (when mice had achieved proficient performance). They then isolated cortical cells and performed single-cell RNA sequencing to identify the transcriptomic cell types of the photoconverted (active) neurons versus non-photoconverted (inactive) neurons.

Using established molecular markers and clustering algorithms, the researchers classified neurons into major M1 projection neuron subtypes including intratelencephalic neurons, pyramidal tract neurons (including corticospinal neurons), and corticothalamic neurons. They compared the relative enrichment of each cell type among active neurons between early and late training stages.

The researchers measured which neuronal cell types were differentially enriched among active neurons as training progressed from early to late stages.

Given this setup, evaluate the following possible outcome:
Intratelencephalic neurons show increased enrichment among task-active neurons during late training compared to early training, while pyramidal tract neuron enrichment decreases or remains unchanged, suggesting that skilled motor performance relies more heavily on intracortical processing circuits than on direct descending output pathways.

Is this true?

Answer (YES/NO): NO